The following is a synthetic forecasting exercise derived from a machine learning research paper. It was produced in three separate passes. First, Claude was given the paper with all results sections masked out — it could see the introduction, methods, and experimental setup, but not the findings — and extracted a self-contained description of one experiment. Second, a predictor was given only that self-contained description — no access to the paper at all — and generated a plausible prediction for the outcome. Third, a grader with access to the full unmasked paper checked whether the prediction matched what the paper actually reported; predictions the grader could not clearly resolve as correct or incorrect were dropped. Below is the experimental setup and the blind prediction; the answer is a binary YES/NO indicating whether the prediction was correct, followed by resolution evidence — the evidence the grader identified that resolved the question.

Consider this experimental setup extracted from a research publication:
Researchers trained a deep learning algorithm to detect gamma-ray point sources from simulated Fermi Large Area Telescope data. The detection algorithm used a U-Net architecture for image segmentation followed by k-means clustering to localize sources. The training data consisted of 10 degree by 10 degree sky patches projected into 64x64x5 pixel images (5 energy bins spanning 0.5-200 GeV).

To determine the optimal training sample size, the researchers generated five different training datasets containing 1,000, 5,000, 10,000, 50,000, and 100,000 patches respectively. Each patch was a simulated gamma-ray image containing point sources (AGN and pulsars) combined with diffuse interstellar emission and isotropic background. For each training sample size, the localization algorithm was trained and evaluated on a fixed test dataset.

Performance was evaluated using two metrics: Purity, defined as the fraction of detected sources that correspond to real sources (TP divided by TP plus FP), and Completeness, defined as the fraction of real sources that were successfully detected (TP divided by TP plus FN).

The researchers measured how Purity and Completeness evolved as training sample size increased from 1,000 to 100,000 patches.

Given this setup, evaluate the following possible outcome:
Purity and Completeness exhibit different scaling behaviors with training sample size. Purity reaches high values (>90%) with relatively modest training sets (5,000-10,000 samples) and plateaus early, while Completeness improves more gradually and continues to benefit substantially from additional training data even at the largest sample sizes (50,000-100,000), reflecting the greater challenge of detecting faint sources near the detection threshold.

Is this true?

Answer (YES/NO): NO